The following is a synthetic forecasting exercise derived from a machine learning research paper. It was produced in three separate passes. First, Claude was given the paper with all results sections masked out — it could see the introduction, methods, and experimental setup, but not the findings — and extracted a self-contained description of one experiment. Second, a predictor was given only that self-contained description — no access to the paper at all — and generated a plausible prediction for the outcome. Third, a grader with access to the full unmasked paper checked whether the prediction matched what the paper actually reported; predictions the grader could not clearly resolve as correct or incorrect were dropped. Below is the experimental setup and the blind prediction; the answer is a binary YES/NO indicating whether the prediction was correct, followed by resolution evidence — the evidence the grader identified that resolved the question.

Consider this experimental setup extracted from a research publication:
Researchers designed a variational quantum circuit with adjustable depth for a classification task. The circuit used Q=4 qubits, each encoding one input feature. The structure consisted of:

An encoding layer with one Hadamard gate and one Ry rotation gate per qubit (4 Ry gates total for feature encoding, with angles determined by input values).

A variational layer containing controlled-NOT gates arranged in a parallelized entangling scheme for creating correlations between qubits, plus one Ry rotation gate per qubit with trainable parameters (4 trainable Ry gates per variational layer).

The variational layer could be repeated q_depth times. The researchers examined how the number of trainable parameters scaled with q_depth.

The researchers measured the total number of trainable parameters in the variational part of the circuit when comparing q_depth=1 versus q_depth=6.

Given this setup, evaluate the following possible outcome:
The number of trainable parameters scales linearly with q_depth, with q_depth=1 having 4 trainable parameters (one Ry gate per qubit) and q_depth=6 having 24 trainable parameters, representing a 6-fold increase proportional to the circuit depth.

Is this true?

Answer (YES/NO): YES